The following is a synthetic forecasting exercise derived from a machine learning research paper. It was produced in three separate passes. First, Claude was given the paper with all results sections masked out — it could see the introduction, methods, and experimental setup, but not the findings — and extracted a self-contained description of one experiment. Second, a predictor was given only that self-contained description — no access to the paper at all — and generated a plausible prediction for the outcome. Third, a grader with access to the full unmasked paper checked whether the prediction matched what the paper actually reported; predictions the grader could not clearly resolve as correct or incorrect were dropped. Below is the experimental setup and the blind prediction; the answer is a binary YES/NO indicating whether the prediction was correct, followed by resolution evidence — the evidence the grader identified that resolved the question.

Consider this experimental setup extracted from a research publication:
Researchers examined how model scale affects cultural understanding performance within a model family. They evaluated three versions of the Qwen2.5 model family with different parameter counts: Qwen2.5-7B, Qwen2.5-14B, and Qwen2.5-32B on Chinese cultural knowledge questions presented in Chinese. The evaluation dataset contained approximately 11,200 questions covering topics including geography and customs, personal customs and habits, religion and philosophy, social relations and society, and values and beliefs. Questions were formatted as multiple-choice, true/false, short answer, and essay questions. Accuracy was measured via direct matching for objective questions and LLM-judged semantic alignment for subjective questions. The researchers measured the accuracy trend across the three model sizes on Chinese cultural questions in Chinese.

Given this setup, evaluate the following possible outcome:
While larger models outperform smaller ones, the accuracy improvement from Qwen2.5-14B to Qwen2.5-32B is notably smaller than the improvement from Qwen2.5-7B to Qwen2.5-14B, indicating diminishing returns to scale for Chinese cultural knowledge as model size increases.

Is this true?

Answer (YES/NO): NO